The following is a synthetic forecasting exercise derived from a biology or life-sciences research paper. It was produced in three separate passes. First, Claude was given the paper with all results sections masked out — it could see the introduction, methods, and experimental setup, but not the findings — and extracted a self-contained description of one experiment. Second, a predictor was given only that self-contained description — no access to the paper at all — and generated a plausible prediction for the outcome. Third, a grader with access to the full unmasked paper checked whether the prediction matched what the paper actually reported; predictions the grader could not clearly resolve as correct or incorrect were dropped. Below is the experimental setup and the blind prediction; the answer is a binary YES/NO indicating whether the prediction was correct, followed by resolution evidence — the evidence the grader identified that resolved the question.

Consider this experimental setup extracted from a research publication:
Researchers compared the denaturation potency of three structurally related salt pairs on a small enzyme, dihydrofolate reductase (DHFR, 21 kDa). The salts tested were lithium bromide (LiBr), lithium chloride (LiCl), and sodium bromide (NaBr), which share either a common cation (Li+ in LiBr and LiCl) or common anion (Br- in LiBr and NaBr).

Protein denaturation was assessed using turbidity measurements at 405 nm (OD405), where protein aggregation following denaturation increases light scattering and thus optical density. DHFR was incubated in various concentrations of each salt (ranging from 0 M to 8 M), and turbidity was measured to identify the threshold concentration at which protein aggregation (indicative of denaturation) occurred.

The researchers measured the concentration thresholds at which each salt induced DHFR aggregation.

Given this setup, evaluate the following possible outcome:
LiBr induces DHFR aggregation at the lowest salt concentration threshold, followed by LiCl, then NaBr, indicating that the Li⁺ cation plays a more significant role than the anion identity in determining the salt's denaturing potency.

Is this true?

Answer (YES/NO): YES